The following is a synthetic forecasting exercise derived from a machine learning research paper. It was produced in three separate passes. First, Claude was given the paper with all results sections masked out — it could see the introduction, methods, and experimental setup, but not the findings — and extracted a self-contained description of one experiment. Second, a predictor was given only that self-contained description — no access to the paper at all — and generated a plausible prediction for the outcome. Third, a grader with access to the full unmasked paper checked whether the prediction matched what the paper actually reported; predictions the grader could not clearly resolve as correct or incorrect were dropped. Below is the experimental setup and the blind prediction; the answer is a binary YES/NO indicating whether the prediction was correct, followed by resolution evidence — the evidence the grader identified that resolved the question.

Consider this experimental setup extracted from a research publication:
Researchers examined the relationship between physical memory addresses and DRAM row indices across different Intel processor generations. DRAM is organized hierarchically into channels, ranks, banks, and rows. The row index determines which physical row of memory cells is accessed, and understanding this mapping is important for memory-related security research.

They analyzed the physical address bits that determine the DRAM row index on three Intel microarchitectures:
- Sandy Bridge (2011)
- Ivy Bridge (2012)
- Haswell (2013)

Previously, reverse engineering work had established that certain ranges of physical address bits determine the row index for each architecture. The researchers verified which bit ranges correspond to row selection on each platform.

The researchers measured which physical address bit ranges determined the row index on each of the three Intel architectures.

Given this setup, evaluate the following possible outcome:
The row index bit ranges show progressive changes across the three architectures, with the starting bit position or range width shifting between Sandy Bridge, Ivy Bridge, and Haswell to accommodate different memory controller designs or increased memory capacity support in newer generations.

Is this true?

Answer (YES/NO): NO